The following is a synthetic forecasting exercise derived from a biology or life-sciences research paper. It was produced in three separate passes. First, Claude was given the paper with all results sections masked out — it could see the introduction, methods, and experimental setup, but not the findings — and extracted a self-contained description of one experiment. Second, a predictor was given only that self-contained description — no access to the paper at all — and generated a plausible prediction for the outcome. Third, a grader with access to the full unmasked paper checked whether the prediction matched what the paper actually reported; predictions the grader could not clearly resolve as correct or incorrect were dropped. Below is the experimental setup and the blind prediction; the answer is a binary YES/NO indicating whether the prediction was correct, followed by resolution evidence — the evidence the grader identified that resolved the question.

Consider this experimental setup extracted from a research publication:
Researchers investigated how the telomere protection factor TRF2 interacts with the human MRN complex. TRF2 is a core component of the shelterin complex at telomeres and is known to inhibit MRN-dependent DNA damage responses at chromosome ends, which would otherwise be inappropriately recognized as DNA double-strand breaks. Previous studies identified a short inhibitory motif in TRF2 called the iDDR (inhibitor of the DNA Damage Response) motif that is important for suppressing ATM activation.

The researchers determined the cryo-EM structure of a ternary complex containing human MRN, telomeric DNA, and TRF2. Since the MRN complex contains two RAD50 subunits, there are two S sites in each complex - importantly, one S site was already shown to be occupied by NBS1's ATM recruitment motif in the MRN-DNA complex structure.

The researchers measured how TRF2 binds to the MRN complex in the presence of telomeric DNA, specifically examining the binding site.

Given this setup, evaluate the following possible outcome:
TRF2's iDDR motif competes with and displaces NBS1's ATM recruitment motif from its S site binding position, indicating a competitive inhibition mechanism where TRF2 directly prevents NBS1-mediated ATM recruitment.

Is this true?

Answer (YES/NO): NO